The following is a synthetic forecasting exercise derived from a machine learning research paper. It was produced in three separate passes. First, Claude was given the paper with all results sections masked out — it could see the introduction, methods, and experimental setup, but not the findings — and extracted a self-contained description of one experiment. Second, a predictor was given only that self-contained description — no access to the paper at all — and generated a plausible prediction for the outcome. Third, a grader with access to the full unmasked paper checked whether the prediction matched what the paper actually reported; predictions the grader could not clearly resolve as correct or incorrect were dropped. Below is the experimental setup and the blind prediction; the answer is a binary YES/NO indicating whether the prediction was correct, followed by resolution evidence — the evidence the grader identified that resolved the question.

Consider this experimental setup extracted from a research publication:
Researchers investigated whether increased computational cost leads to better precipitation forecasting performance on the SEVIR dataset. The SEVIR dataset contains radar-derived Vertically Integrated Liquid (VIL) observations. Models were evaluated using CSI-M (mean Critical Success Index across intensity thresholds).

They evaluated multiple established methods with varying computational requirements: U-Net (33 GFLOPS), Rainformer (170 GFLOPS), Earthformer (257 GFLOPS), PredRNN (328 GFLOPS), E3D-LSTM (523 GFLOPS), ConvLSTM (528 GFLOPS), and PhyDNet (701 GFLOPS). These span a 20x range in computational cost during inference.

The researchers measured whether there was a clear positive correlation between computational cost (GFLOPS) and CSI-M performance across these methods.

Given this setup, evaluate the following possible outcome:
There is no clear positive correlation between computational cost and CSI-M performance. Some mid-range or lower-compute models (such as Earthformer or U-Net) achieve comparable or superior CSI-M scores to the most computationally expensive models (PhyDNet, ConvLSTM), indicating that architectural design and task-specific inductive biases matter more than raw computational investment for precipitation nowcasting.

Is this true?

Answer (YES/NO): NO